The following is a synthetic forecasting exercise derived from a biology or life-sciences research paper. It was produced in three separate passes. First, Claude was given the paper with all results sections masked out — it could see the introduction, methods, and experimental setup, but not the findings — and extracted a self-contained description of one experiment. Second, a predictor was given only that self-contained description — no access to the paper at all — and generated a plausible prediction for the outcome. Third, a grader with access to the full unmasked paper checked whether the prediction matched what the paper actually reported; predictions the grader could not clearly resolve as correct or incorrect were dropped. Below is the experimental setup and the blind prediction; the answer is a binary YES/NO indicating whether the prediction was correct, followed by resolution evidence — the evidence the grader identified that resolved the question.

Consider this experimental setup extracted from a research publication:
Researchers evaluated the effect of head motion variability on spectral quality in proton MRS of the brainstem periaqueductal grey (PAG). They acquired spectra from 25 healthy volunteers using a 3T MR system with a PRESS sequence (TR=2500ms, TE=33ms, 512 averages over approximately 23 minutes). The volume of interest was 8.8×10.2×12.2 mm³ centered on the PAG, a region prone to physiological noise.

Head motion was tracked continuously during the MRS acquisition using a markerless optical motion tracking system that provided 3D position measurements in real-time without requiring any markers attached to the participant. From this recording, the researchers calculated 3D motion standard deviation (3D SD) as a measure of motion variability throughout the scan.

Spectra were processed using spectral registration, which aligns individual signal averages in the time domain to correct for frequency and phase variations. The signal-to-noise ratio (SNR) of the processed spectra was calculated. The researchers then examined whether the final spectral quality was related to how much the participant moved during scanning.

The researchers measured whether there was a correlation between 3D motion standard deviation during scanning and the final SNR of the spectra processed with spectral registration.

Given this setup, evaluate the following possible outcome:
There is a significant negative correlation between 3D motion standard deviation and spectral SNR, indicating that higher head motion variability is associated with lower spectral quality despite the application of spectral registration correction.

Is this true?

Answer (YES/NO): NO